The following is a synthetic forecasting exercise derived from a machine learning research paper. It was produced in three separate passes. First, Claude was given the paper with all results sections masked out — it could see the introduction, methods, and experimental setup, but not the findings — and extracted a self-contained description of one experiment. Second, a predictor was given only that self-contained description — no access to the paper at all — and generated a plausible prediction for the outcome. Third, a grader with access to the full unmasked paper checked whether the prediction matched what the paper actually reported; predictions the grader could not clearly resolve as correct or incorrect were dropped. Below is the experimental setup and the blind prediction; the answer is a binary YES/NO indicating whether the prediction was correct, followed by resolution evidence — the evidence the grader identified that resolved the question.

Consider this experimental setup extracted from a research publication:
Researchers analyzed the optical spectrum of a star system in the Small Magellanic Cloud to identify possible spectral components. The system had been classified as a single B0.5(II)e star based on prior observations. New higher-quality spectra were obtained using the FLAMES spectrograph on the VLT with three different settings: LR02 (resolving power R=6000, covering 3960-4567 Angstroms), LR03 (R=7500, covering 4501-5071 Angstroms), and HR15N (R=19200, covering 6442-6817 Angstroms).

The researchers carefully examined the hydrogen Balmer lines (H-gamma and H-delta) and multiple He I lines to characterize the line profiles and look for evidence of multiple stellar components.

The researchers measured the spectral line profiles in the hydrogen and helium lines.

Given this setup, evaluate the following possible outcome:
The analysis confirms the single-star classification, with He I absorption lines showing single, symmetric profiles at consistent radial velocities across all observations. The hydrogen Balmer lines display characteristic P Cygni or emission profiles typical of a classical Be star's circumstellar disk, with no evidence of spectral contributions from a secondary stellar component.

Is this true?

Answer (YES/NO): NO